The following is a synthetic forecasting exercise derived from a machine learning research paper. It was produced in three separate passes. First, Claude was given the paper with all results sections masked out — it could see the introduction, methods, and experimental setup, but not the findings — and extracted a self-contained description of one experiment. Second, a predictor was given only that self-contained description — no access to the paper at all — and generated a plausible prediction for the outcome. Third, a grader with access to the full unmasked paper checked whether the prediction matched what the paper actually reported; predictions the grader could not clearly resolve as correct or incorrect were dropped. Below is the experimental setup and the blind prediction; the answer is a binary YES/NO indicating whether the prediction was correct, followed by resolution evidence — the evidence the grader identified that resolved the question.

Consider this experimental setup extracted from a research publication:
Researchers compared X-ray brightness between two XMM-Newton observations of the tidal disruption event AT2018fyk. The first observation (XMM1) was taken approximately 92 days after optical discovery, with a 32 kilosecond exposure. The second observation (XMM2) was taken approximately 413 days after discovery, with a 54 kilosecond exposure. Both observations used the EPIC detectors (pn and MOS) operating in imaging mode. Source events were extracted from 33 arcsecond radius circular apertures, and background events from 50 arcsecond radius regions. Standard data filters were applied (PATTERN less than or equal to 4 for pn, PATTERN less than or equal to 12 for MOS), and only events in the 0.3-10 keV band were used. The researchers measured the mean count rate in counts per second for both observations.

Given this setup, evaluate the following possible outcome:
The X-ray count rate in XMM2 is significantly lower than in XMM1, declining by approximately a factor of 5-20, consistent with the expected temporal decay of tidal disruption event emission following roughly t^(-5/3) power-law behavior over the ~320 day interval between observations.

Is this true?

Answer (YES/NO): NO